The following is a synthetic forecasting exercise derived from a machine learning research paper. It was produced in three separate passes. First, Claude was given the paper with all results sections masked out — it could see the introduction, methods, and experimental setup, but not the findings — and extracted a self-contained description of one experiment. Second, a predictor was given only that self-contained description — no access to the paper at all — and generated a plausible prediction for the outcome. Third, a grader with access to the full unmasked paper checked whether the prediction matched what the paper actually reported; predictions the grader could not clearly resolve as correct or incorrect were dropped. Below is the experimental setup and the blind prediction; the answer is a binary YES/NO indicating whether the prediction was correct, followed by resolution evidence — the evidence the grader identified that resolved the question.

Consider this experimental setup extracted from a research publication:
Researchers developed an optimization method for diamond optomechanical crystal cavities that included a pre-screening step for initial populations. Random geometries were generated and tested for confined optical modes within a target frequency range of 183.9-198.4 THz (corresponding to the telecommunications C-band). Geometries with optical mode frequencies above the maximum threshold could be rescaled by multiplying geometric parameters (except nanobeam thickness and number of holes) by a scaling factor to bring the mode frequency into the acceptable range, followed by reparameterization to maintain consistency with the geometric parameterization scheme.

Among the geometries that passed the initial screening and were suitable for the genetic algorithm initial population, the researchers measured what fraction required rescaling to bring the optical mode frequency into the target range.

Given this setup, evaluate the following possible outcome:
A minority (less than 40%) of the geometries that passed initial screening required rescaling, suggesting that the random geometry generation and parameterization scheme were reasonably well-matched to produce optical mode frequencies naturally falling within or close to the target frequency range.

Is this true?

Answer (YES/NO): NO